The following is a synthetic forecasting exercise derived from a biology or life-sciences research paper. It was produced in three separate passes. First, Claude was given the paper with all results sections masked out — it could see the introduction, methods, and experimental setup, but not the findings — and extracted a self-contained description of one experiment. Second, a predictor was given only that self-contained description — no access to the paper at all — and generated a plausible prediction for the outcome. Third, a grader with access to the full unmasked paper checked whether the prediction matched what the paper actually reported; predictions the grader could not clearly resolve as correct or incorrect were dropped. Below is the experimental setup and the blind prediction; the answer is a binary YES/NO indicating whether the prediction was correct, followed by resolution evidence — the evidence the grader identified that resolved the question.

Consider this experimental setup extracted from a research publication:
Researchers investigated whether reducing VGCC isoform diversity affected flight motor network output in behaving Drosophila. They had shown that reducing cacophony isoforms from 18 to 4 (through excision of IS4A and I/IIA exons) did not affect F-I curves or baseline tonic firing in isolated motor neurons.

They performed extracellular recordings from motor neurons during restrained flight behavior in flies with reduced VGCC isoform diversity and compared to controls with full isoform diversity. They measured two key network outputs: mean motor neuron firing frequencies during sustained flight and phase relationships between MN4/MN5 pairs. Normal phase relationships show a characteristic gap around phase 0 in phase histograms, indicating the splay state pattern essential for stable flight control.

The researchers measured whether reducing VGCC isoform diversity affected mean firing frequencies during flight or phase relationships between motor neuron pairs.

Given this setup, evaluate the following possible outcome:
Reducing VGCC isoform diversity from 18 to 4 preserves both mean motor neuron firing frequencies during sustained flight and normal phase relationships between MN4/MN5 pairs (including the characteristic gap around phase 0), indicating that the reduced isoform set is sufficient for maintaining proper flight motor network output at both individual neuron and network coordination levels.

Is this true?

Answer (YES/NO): YES